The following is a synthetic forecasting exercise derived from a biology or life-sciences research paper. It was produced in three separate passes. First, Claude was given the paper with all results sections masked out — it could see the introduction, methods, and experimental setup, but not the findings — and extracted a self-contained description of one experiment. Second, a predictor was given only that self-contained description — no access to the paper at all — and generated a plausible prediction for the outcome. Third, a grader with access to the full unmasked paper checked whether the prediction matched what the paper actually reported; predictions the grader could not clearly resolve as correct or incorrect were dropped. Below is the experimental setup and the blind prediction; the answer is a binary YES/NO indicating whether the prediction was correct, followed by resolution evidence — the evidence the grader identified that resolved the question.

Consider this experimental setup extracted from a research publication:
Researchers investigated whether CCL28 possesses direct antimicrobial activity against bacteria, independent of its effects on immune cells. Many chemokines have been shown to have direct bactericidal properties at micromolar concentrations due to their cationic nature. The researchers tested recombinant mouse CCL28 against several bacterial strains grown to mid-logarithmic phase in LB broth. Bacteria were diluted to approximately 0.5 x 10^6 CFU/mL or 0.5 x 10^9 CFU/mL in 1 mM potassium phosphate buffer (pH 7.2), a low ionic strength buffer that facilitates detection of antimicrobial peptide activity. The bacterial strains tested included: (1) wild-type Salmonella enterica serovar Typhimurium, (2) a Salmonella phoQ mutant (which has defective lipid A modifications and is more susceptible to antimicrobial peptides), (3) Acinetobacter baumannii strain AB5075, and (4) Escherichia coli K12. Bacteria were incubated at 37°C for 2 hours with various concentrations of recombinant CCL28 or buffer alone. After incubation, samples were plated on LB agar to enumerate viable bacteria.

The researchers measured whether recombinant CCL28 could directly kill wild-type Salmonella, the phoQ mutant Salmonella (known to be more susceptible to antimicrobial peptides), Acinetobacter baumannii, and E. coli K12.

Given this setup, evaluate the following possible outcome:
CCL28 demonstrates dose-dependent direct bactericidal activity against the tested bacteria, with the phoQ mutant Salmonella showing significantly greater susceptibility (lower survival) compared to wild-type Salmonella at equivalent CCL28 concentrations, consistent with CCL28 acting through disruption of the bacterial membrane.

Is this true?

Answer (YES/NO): NO